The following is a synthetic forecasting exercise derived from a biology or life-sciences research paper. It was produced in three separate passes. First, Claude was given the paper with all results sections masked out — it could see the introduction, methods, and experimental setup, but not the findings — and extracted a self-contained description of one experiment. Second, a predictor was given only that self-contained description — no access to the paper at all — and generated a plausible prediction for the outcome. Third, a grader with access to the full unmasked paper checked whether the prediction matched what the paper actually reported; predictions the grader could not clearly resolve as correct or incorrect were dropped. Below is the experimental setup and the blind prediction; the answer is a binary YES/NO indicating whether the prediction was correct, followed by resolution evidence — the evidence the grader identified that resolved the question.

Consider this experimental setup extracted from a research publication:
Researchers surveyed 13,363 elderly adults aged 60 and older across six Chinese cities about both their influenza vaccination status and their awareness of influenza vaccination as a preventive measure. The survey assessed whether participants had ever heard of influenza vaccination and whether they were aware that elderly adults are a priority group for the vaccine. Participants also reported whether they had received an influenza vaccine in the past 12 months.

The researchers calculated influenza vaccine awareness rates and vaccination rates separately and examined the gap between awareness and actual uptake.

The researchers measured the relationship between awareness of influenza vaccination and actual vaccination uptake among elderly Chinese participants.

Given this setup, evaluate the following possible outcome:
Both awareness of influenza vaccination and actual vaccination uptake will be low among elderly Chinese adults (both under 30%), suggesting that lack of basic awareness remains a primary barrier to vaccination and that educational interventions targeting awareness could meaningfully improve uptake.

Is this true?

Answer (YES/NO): NO